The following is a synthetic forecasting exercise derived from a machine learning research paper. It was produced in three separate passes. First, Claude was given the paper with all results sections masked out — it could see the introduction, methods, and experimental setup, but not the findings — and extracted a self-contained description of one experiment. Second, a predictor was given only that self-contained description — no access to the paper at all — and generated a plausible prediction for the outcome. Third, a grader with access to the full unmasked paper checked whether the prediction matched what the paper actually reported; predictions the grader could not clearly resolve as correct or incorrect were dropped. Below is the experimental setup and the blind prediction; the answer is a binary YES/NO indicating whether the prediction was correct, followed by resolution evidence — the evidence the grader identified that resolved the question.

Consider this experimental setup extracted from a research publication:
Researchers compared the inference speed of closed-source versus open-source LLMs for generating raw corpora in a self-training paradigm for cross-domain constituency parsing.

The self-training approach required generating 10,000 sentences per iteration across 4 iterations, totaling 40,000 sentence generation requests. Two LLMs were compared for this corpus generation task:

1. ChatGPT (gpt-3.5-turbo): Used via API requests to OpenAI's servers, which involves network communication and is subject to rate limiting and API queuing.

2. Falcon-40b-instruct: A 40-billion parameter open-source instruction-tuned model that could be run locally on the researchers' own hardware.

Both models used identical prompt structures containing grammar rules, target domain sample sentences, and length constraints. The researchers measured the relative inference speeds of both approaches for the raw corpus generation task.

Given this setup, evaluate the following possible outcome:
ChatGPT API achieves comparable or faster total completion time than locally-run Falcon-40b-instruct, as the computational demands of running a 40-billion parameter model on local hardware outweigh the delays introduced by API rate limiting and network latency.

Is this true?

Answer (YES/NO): NO